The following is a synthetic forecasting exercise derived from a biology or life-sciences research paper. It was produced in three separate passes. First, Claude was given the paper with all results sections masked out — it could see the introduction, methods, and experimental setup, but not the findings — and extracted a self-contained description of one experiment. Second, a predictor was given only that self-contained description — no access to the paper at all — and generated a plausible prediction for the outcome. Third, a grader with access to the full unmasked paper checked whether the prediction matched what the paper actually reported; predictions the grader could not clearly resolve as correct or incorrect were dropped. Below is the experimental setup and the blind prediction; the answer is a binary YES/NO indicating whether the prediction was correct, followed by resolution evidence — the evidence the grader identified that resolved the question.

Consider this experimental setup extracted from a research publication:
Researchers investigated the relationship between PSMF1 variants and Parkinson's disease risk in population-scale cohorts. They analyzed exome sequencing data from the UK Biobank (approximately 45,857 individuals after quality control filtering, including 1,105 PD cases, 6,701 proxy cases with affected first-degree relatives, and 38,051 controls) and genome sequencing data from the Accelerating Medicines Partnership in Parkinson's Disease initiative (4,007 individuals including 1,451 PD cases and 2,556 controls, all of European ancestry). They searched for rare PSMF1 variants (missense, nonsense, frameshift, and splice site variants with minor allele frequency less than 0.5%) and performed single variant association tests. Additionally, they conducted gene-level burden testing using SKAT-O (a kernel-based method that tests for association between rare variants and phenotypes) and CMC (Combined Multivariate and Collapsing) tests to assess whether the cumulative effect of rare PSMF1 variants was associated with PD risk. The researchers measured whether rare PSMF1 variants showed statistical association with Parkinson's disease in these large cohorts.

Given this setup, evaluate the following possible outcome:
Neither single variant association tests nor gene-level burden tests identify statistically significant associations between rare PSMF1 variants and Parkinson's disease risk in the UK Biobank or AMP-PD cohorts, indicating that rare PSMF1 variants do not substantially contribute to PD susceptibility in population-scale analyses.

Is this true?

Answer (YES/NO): YES